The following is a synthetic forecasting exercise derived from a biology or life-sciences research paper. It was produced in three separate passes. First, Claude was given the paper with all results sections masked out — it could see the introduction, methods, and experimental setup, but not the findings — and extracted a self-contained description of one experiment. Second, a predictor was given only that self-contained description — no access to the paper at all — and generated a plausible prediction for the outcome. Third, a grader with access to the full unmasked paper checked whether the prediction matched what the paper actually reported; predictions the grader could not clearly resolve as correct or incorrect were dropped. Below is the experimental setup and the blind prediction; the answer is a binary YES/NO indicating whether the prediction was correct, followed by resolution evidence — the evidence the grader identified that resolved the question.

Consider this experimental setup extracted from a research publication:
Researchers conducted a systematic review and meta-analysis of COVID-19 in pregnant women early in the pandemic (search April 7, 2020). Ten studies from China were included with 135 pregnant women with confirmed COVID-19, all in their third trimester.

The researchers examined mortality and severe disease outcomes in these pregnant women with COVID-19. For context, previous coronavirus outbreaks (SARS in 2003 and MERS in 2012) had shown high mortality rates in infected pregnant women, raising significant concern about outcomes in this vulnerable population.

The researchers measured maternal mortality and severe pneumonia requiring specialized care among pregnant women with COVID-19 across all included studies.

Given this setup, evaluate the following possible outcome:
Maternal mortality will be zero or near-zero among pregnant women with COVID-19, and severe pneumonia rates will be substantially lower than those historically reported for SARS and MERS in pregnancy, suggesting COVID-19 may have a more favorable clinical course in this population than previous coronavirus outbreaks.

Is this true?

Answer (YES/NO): YES